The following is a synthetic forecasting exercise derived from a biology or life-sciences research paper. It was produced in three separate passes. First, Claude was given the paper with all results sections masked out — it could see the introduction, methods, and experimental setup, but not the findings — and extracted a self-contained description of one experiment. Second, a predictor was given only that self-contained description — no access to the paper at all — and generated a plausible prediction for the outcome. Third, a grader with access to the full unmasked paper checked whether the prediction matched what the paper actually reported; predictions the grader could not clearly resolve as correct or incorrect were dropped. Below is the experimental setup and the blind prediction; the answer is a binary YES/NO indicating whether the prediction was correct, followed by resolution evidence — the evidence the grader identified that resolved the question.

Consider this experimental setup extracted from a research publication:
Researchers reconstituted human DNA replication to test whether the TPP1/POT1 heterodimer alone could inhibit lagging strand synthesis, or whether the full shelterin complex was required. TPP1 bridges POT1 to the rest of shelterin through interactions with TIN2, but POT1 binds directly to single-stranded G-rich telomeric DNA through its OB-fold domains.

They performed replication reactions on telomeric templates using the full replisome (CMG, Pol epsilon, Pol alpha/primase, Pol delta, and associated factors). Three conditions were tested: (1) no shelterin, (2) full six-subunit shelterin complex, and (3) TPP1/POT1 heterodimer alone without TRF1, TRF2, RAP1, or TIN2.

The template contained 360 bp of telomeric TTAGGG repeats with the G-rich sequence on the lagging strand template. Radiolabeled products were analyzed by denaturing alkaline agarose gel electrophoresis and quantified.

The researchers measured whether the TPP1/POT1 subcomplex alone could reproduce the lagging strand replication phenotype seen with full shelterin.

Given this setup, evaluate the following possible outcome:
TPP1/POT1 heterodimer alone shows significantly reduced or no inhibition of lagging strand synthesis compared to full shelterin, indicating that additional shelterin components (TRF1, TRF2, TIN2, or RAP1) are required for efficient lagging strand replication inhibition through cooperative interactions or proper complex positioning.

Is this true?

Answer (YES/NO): YES